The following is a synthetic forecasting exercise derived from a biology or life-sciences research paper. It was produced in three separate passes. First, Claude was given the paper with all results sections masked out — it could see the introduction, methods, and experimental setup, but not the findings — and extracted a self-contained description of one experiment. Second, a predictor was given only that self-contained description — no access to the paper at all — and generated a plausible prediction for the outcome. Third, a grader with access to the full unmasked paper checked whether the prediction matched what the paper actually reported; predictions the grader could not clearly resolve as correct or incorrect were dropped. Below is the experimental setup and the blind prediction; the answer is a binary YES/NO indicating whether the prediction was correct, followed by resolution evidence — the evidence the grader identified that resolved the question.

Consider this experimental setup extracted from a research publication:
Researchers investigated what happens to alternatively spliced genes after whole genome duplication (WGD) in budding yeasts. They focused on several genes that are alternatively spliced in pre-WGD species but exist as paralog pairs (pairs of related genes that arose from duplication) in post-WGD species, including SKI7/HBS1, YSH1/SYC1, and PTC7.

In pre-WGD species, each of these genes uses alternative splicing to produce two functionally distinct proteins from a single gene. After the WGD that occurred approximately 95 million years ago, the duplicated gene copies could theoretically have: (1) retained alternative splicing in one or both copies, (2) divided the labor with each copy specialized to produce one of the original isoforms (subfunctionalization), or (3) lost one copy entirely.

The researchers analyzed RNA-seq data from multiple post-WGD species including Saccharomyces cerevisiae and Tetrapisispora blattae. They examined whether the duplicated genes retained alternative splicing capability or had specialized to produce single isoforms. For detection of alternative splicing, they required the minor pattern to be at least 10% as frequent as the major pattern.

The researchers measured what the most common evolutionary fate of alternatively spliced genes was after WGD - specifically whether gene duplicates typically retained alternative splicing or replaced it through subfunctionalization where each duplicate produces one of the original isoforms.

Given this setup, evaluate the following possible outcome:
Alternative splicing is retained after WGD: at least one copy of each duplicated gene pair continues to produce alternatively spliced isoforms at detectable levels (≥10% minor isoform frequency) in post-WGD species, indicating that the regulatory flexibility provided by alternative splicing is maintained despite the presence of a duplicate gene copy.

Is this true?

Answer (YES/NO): NO